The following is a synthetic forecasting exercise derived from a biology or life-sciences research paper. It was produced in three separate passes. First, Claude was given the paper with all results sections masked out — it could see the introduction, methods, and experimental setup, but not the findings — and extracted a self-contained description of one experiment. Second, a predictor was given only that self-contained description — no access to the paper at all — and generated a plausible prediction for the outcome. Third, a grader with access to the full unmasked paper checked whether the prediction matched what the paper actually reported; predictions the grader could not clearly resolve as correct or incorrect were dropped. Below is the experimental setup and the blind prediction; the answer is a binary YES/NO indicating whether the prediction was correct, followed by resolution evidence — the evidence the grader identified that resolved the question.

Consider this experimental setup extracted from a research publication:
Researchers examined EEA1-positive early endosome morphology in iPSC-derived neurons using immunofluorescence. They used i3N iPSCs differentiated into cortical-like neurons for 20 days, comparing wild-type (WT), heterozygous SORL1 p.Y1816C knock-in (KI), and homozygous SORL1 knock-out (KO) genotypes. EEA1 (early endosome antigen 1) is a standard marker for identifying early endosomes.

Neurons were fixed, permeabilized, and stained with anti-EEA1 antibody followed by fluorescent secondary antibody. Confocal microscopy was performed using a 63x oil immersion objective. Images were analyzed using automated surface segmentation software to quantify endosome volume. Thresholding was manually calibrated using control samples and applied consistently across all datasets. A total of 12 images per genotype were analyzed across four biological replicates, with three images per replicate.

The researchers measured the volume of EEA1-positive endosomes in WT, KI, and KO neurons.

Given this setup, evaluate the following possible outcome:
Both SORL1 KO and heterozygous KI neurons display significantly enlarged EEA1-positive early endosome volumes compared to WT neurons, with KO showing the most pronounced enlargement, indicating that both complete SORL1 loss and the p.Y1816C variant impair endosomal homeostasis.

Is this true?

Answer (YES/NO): YES